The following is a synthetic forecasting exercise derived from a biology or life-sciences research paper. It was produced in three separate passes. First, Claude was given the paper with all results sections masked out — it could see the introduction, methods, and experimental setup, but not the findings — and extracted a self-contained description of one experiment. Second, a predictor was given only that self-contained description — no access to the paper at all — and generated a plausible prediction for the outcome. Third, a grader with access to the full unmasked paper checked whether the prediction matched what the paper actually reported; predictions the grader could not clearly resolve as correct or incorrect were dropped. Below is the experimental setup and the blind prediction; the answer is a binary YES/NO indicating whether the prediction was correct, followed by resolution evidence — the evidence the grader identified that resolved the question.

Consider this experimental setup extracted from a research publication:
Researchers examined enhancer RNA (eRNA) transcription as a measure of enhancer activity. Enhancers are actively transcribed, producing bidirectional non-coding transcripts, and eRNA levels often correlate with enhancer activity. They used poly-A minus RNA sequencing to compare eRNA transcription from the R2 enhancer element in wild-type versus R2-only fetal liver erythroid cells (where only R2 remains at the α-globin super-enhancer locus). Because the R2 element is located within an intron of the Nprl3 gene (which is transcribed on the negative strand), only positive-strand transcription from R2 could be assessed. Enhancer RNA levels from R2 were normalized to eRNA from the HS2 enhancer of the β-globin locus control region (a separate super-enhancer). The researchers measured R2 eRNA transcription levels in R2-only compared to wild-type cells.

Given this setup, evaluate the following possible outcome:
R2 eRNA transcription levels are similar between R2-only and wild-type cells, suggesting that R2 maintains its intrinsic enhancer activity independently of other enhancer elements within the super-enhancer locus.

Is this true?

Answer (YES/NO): NO